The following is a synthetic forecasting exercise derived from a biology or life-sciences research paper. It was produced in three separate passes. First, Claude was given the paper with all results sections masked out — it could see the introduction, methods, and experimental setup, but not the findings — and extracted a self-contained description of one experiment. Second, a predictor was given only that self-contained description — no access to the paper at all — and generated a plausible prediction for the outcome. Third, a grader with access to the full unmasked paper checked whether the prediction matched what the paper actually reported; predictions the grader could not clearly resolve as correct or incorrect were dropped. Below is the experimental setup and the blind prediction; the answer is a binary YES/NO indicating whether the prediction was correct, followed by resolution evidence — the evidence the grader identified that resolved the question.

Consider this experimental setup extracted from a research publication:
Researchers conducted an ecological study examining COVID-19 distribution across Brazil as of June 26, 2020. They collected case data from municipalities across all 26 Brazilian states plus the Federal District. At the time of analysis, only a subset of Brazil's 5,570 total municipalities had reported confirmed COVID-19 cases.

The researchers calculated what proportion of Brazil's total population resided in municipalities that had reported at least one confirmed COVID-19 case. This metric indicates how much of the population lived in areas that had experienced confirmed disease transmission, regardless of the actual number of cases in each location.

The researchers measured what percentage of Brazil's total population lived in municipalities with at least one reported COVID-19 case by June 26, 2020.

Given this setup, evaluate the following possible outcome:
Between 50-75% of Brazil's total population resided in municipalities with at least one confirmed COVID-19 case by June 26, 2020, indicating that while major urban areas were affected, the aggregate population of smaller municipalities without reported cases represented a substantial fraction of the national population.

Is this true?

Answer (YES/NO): YES